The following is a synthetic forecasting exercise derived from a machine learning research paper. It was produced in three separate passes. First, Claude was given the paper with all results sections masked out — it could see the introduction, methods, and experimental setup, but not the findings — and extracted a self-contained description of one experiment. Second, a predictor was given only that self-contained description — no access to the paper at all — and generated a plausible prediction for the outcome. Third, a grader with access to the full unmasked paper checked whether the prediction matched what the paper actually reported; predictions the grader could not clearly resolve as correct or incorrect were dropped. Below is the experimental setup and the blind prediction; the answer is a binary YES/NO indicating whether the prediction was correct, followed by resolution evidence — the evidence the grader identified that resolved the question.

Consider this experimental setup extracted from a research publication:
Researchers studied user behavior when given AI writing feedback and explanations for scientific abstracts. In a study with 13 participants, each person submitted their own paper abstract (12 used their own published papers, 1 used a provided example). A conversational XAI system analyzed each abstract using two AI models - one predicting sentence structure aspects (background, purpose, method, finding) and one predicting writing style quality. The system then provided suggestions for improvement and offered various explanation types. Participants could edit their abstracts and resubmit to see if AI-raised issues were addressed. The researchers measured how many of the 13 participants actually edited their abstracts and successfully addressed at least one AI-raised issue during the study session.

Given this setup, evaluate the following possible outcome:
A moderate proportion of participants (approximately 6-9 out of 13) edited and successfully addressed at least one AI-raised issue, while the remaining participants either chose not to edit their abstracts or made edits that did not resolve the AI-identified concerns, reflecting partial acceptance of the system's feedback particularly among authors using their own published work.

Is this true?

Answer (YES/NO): NO